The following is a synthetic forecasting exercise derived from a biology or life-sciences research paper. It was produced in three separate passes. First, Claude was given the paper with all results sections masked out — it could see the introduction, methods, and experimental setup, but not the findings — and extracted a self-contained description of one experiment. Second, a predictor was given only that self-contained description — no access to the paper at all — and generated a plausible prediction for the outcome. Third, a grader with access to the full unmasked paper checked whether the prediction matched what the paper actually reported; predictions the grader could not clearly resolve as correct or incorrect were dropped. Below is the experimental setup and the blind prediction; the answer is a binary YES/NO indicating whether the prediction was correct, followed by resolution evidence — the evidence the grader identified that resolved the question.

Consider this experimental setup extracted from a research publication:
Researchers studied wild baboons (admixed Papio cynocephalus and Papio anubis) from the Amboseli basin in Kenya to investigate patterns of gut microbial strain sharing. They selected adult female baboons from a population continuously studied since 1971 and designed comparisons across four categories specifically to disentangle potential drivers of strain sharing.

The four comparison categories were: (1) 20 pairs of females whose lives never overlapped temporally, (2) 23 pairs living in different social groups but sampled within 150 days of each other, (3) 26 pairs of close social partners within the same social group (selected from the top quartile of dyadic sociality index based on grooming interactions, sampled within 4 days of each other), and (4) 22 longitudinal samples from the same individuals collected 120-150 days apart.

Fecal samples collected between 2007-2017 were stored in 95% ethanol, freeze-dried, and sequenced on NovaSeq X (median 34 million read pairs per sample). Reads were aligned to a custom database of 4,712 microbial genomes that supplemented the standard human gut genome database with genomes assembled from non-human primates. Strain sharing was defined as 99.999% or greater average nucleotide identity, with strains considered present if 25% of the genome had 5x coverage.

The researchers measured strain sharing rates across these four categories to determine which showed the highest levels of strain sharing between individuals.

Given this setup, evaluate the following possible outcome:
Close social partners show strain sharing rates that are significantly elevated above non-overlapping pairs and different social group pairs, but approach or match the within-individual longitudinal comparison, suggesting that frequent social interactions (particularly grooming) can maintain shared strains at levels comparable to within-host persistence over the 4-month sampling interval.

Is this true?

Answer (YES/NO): NO